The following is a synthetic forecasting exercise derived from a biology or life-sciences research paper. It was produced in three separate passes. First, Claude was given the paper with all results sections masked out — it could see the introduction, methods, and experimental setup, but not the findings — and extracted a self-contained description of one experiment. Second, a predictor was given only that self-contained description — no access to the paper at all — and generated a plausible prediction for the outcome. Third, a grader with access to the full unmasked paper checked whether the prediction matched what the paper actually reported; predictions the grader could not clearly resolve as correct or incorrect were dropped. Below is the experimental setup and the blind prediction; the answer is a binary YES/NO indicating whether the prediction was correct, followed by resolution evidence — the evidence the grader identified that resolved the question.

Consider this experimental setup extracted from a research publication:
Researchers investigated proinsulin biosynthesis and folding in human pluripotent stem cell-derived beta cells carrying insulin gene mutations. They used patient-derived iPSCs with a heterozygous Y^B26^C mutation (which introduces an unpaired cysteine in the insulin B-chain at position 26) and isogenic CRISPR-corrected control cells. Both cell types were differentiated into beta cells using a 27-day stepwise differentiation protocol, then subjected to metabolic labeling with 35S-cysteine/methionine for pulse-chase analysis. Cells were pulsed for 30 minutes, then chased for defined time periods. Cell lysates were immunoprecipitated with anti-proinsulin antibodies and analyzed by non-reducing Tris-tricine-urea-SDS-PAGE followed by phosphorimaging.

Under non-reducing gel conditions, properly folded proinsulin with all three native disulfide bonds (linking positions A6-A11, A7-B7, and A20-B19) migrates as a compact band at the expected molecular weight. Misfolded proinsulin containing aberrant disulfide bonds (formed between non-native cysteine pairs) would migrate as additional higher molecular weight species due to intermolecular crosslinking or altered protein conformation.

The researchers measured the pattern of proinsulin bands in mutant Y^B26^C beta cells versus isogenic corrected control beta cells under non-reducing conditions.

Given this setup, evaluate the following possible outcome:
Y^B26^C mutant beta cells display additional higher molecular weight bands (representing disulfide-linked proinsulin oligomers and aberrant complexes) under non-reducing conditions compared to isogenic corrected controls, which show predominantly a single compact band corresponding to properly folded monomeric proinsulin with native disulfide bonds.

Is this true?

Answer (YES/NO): NO